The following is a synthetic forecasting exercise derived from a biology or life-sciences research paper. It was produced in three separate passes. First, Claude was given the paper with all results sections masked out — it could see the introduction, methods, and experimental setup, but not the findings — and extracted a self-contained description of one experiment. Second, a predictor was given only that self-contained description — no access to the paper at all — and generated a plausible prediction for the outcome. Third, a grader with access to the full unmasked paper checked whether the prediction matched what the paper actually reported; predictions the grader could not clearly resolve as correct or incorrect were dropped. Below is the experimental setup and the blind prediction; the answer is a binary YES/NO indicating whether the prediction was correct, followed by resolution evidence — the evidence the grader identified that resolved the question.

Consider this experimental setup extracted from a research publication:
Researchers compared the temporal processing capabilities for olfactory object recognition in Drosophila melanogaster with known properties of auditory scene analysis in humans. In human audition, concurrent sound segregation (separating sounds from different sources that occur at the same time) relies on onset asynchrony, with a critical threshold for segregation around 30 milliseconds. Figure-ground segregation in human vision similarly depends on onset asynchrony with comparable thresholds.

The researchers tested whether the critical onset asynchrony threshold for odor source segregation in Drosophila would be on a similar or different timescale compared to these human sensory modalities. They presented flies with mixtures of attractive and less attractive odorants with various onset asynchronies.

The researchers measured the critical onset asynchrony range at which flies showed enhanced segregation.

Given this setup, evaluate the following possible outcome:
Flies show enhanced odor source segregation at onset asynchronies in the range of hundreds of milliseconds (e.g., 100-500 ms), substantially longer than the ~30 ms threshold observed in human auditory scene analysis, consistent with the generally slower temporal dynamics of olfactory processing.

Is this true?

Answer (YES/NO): NO